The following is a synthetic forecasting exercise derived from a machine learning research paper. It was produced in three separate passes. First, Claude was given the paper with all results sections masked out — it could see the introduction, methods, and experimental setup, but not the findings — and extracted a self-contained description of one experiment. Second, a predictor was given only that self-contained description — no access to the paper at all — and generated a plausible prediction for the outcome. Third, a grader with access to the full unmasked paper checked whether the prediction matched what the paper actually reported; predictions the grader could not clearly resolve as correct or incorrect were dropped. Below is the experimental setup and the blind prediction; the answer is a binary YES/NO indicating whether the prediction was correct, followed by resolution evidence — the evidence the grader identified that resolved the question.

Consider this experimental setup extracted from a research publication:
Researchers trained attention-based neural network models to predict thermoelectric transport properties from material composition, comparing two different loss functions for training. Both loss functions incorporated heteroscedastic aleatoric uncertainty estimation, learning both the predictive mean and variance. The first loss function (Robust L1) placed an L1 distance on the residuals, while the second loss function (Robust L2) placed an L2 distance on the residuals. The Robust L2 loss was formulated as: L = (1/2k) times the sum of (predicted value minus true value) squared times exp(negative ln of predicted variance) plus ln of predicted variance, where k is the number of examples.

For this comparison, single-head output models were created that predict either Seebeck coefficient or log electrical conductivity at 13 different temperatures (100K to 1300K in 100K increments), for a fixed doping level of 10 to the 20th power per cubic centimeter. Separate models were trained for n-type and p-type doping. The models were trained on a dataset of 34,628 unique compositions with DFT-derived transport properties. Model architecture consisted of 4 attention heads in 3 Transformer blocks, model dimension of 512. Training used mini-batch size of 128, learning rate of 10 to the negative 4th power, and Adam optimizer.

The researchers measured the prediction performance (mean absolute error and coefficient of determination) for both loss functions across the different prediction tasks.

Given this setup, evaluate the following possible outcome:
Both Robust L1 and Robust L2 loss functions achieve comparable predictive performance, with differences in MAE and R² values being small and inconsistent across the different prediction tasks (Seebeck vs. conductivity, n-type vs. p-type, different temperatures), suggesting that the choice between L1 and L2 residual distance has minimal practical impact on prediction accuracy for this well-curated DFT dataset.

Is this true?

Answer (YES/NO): NO